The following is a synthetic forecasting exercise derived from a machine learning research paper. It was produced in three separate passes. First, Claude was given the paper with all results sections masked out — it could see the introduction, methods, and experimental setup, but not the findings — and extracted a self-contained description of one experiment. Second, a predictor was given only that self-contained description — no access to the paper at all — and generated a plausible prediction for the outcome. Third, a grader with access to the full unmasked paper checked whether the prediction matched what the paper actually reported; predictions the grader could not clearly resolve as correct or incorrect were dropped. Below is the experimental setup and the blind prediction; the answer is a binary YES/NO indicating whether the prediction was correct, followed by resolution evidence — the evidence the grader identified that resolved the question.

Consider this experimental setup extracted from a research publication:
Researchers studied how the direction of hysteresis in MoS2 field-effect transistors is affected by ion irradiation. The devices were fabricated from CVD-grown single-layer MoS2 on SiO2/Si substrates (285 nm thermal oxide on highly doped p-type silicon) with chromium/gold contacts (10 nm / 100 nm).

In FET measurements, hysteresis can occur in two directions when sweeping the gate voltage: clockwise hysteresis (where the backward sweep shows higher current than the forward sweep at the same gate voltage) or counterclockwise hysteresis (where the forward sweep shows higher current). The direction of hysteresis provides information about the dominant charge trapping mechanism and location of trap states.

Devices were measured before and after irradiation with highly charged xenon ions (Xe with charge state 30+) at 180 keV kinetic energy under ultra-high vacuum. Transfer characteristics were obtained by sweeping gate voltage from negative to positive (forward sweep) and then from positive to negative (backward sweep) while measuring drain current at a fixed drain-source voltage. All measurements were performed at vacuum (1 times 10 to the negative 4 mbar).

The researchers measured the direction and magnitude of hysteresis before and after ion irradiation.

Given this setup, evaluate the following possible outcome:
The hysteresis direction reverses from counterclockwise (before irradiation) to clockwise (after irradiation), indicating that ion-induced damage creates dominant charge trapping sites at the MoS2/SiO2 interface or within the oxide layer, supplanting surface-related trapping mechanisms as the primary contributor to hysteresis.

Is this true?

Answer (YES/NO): NO